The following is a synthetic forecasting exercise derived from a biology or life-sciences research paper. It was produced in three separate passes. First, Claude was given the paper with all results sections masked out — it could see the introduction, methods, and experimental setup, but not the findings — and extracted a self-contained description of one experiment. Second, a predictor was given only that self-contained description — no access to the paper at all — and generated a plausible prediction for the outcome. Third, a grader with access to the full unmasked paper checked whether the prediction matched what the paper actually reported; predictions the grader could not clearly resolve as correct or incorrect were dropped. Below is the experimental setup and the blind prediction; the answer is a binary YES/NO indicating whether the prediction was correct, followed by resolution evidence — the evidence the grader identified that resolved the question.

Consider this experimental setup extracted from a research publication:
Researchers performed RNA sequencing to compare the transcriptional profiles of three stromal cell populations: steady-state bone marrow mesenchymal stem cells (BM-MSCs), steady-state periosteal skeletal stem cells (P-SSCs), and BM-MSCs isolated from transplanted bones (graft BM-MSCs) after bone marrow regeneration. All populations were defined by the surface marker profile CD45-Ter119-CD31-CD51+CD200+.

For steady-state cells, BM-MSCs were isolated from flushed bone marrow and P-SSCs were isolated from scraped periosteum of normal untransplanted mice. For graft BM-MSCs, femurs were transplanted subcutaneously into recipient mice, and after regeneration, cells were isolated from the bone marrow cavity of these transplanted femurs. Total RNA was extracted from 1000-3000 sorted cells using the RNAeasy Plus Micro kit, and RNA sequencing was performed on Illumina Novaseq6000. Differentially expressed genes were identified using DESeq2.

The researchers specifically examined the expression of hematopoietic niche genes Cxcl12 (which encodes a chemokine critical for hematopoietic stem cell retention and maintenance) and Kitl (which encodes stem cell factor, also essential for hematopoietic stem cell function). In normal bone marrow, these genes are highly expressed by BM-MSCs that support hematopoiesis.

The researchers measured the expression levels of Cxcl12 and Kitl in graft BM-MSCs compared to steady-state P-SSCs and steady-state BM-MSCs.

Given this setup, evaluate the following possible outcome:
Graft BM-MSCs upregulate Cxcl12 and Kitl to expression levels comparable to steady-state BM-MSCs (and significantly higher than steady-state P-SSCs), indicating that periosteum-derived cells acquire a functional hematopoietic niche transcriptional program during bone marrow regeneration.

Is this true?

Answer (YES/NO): YES